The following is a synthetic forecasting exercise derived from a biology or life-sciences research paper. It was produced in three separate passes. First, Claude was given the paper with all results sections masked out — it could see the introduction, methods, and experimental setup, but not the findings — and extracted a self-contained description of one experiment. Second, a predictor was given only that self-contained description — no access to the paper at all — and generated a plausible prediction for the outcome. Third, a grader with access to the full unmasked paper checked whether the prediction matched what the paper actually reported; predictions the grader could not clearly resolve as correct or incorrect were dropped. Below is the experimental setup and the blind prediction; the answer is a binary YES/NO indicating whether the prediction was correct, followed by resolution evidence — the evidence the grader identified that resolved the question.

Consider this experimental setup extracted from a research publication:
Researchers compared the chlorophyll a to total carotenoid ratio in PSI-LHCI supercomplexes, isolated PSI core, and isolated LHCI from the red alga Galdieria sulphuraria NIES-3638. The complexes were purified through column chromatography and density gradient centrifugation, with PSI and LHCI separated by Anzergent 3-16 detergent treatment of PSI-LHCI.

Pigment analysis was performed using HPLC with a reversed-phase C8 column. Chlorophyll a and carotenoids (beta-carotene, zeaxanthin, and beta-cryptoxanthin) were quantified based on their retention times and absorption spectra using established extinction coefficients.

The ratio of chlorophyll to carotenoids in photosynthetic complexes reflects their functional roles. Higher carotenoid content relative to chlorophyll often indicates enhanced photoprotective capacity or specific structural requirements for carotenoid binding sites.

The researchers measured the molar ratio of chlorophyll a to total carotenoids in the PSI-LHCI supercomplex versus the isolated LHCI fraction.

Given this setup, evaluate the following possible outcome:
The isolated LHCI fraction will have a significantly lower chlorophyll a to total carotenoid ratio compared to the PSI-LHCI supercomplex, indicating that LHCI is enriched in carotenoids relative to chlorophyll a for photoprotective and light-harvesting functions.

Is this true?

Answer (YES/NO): YES